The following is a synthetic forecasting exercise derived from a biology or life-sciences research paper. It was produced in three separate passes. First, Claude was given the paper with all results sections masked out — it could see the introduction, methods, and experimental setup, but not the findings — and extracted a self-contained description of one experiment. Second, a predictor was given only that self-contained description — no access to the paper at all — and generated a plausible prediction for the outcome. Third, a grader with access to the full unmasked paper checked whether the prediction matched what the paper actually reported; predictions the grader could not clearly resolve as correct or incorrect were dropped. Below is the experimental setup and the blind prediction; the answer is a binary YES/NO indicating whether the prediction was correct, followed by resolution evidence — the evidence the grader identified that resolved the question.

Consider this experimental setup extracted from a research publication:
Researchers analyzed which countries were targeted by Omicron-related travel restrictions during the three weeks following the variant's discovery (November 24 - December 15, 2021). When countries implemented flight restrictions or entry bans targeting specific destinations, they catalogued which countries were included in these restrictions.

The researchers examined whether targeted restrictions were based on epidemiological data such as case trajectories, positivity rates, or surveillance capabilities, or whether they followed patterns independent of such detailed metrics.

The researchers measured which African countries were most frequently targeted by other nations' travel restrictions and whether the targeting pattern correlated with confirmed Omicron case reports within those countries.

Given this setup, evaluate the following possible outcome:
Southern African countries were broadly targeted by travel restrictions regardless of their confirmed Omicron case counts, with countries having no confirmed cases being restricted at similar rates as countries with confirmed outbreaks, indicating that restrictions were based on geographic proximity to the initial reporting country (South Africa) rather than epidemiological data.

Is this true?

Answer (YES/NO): YES